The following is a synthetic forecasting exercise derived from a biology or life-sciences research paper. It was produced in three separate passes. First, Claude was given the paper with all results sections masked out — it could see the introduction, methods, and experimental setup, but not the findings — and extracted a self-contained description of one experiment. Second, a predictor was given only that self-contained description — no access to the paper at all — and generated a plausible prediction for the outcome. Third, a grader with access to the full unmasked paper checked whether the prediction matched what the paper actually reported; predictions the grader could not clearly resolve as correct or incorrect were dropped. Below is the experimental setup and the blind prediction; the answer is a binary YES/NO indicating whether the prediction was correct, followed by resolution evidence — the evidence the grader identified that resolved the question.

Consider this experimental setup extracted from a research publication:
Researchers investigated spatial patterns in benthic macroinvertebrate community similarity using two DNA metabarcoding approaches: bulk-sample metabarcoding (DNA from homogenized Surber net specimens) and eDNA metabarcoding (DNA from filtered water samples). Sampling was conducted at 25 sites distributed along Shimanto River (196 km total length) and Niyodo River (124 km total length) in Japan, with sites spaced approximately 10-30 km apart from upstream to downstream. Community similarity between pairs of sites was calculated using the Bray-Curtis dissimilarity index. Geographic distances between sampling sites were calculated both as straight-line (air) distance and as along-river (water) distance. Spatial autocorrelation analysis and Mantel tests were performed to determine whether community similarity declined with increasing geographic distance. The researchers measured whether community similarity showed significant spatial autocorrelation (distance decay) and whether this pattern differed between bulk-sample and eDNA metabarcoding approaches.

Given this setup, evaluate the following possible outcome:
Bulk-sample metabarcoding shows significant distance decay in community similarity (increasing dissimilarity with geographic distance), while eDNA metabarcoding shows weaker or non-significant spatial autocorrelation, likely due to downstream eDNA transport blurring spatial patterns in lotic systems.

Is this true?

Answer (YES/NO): NO